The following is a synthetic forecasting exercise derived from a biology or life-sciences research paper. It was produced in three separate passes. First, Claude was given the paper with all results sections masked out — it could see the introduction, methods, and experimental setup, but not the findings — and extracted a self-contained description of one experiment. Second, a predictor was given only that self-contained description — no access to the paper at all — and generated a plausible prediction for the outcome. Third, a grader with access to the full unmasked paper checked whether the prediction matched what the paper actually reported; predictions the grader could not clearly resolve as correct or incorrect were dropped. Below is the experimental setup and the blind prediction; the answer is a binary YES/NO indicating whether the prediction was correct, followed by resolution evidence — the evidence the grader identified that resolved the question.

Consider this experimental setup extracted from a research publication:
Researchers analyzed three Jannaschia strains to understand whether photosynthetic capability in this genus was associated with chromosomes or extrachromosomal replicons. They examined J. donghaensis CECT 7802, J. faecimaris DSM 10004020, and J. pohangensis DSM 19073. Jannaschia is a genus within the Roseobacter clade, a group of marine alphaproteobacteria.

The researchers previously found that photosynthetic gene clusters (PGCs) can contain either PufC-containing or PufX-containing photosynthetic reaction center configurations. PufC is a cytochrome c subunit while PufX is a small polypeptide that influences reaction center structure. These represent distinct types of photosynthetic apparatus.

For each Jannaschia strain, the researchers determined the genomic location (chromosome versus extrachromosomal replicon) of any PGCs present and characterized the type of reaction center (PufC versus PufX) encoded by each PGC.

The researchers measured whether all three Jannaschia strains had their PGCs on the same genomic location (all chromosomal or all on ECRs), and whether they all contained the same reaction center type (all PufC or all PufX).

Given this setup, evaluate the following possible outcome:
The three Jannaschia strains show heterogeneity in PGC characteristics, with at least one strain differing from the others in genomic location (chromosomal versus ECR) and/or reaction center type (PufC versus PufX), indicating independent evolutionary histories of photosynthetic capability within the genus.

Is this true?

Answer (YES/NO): NO